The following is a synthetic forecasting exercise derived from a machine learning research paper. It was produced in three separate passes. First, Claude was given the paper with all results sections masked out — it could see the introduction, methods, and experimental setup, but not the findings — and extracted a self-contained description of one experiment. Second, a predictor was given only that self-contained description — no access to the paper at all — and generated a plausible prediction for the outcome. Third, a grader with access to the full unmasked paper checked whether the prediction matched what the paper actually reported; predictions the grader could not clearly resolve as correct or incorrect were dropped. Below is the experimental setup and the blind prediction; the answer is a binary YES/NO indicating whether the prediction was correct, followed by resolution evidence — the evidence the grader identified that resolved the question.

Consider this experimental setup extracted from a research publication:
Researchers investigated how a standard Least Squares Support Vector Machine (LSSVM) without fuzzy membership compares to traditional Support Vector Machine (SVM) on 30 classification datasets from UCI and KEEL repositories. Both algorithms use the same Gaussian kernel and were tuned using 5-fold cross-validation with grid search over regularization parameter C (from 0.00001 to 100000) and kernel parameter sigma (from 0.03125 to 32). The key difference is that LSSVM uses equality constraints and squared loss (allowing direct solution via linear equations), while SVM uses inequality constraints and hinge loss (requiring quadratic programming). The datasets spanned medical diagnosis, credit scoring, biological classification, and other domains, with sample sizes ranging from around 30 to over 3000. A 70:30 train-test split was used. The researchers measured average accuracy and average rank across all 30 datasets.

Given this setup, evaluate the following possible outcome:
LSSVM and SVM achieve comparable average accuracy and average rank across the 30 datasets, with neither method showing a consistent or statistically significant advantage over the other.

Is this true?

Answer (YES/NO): NO